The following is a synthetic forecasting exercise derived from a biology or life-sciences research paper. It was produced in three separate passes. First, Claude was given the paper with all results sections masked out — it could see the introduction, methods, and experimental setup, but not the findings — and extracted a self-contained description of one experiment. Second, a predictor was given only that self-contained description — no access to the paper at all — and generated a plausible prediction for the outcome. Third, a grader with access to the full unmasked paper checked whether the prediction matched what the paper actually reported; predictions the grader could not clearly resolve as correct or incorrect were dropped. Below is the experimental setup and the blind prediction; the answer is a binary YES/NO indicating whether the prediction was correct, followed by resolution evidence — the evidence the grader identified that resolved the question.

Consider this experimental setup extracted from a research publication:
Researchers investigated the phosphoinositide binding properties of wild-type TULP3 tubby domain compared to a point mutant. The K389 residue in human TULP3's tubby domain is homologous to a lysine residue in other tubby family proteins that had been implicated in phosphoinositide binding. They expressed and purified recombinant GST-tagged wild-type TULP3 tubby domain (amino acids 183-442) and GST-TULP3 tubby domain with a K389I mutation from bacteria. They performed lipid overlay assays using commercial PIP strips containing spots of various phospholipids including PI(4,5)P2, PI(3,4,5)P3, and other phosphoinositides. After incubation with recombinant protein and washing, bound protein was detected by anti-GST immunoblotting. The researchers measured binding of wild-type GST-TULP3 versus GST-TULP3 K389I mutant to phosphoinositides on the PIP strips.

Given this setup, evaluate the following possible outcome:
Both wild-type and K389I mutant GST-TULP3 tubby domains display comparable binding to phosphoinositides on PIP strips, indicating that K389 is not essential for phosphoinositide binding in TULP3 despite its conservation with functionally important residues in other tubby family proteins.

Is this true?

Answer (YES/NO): YES